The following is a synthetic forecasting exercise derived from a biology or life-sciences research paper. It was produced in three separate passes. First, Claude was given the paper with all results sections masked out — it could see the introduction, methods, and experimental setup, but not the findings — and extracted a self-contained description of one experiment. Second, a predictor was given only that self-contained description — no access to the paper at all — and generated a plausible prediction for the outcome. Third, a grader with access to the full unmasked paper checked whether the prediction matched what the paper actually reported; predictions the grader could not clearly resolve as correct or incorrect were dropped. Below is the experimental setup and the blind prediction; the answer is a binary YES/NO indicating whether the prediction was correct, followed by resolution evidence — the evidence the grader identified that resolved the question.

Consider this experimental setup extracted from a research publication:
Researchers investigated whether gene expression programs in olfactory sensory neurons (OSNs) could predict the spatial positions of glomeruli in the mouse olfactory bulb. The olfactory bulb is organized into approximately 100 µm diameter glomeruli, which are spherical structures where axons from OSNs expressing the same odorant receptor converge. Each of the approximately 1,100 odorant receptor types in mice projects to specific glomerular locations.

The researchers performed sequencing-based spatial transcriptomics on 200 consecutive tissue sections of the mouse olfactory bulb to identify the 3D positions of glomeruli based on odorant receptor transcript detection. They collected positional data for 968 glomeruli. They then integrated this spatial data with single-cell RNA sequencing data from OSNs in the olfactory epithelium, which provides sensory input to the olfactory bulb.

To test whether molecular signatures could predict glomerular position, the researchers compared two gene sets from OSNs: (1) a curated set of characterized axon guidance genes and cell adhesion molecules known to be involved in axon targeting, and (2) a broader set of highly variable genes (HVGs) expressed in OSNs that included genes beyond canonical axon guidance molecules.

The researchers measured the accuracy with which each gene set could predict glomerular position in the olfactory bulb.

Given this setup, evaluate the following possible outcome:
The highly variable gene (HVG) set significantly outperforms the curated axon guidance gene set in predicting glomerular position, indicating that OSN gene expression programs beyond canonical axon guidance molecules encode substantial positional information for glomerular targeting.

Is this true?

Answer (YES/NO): YES